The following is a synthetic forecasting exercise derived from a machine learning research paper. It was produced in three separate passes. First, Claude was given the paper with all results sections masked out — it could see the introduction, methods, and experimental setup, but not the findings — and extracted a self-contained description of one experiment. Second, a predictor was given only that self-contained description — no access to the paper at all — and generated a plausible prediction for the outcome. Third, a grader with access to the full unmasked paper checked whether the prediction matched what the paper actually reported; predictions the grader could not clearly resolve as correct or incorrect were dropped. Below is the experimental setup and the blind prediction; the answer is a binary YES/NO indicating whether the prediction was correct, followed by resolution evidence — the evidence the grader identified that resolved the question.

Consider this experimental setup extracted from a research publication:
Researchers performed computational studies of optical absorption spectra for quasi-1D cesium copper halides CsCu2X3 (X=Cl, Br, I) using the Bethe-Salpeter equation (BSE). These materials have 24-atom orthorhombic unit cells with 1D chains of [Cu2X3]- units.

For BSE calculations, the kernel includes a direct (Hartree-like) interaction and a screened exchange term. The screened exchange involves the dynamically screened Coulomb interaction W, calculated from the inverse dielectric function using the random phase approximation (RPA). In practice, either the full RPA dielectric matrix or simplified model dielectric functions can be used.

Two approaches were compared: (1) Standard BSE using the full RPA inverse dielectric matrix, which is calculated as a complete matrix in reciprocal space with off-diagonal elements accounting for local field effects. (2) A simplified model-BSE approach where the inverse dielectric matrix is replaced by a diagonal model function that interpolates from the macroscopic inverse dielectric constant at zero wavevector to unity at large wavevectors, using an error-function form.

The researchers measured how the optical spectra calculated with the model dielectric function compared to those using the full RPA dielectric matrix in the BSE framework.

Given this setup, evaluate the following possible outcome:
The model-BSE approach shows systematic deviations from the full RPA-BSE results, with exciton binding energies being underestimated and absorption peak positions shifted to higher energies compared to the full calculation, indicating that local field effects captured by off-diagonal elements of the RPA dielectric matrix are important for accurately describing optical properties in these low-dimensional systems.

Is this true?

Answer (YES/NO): NO